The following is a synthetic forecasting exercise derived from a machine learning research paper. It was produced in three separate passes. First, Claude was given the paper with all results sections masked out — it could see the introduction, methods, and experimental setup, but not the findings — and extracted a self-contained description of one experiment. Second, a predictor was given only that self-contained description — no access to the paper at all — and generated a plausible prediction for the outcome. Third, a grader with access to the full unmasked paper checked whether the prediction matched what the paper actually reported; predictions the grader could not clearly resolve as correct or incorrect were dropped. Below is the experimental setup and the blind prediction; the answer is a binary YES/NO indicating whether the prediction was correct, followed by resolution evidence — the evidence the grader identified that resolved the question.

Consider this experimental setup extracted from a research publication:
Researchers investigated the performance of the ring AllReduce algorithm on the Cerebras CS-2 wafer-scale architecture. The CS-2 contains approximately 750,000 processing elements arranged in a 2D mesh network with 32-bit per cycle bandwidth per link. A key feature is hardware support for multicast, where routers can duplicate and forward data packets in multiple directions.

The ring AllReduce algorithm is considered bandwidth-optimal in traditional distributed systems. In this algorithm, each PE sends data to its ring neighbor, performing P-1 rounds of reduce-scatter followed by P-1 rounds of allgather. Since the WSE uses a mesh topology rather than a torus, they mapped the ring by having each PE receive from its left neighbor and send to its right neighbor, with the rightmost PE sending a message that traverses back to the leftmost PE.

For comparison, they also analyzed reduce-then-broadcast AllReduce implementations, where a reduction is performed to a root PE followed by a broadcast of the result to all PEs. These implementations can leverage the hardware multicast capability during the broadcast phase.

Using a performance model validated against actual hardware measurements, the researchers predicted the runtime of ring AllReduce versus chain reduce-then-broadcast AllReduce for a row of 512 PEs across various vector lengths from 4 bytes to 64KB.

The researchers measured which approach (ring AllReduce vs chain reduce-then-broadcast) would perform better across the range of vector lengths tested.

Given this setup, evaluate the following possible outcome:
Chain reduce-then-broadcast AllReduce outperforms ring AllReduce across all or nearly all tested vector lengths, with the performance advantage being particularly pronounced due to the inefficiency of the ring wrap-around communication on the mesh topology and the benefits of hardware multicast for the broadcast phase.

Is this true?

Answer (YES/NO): YES